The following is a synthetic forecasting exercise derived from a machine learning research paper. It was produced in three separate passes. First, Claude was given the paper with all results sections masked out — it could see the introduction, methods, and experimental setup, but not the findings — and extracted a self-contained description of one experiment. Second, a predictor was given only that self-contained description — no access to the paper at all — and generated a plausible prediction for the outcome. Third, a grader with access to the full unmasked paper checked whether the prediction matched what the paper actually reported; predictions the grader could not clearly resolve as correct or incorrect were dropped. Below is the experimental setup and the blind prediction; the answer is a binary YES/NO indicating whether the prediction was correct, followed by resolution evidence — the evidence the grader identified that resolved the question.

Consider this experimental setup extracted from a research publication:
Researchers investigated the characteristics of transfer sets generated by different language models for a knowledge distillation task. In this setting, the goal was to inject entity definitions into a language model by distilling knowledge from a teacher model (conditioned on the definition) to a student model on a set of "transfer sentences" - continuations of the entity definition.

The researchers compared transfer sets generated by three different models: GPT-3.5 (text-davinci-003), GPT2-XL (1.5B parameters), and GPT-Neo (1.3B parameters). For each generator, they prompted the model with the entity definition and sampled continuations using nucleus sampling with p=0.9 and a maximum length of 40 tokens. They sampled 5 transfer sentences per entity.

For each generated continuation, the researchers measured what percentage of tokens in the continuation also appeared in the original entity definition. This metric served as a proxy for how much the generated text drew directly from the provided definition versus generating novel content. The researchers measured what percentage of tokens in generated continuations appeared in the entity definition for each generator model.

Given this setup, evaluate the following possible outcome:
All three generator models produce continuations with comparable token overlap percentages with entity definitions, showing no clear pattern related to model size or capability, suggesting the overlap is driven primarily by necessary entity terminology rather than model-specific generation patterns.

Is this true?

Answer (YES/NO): NO